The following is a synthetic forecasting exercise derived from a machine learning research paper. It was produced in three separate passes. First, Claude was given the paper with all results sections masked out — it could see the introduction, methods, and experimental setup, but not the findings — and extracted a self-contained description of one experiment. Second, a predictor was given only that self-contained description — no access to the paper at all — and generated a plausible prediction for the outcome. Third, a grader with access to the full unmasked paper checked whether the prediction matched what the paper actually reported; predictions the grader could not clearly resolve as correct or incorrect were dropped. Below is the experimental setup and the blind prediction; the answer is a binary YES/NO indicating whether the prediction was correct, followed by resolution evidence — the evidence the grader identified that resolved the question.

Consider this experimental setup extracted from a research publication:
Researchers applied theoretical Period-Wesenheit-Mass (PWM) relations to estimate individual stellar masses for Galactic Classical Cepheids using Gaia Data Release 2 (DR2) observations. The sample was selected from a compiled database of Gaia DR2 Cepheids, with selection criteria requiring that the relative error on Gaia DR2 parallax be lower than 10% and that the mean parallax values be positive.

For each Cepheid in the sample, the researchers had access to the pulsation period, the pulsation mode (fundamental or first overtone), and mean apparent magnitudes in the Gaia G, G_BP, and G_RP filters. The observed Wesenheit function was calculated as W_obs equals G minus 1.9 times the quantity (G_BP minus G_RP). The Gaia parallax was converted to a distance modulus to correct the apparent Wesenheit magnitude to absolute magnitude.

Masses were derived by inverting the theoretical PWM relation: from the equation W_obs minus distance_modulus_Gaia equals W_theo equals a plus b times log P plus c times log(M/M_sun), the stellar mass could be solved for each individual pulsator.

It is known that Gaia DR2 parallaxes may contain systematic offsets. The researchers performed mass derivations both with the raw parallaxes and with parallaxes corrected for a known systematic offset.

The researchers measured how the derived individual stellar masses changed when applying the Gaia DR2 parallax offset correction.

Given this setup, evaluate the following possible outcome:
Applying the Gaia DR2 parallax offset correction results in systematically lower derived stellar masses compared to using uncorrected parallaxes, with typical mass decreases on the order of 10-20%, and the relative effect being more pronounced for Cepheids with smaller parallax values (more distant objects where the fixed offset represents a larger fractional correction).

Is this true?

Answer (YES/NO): NO